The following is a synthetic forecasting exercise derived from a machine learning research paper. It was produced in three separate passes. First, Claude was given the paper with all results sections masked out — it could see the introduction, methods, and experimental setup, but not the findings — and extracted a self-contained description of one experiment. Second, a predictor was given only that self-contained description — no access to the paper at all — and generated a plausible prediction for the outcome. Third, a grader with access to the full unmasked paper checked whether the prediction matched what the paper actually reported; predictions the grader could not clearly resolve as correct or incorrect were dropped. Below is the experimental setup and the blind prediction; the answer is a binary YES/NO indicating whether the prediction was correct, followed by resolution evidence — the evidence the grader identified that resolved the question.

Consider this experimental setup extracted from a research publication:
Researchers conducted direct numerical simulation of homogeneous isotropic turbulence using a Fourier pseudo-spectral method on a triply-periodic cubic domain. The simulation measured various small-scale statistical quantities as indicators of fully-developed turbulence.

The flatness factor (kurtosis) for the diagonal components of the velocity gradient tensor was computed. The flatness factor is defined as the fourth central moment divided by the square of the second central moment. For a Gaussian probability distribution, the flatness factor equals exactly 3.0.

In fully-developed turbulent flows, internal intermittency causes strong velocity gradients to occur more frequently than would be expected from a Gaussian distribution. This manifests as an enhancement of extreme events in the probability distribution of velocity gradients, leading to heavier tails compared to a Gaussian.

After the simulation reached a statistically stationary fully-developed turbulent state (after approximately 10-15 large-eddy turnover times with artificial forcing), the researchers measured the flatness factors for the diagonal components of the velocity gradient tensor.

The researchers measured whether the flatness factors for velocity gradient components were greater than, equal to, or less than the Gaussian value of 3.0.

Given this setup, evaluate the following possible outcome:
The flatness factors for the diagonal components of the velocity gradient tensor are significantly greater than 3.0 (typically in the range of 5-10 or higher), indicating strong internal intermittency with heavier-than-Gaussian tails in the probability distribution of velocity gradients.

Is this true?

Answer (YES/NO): YES